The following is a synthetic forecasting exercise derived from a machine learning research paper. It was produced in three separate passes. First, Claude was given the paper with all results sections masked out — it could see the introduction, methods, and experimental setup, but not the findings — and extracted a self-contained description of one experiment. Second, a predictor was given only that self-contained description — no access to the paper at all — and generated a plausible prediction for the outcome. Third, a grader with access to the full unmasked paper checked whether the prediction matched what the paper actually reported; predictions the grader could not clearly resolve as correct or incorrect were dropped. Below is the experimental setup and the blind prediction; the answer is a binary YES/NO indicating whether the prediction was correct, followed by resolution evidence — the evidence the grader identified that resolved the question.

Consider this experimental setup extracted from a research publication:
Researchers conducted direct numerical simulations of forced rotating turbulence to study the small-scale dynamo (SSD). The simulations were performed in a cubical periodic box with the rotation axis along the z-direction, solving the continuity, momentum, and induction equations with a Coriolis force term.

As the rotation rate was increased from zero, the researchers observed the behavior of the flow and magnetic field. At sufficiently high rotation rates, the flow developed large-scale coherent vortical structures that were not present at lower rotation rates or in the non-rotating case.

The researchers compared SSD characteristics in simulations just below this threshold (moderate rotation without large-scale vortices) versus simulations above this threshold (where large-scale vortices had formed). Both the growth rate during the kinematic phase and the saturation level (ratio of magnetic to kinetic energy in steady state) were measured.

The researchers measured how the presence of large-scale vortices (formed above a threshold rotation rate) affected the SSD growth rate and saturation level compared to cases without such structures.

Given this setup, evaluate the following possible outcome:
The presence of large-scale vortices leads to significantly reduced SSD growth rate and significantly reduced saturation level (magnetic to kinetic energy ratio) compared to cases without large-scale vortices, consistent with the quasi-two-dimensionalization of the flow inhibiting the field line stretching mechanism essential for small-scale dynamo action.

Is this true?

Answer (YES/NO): NO